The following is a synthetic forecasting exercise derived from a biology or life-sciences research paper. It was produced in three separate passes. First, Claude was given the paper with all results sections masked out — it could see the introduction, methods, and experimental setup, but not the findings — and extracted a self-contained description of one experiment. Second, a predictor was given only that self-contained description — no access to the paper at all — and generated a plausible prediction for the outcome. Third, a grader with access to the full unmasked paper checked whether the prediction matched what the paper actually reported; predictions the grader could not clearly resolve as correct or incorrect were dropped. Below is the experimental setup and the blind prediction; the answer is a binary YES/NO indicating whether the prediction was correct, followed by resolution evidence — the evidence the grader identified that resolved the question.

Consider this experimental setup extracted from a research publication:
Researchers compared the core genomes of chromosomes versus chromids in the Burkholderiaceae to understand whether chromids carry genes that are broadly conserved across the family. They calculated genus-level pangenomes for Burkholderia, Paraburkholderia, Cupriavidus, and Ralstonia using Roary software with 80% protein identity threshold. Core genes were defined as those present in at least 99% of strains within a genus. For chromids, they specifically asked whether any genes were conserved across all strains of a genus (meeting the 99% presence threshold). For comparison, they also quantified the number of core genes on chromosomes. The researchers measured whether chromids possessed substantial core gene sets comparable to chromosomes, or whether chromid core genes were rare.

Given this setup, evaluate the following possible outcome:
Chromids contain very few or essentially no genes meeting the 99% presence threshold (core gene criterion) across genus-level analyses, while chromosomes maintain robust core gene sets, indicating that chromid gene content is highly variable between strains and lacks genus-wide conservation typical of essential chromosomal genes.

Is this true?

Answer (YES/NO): NO